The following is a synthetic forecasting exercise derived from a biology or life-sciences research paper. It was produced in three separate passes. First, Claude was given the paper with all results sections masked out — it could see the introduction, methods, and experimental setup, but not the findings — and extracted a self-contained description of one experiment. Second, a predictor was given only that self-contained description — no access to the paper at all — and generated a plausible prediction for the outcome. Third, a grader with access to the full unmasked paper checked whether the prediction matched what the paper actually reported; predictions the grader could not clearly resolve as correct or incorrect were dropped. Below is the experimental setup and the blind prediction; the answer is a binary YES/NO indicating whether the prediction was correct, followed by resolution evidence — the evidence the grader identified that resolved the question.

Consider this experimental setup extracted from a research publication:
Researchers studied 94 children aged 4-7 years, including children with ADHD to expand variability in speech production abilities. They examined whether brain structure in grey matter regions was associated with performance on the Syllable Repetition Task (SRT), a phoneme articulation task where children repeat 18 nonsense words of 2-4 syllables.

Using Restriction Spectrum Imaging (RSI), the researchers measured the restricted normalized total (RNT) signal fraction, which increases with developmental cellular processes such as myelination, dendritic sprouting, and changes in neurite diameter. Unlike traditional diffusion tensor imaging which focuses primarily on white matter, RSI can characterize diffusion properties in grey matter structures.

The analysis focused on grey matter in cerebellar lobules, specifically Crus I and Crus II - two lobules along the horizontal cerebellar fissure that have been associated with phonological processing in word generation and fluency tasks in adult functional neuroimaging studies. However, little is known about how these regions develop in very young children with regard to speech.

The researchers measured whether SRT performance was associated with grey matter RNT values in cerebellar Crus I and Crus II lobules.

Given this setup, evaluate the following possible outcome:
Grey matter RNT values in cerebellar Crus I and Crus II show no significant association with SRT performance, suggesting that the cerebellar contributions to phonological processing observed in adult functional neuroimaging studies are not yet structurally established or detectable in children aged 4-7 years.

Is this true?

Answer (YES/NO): NO